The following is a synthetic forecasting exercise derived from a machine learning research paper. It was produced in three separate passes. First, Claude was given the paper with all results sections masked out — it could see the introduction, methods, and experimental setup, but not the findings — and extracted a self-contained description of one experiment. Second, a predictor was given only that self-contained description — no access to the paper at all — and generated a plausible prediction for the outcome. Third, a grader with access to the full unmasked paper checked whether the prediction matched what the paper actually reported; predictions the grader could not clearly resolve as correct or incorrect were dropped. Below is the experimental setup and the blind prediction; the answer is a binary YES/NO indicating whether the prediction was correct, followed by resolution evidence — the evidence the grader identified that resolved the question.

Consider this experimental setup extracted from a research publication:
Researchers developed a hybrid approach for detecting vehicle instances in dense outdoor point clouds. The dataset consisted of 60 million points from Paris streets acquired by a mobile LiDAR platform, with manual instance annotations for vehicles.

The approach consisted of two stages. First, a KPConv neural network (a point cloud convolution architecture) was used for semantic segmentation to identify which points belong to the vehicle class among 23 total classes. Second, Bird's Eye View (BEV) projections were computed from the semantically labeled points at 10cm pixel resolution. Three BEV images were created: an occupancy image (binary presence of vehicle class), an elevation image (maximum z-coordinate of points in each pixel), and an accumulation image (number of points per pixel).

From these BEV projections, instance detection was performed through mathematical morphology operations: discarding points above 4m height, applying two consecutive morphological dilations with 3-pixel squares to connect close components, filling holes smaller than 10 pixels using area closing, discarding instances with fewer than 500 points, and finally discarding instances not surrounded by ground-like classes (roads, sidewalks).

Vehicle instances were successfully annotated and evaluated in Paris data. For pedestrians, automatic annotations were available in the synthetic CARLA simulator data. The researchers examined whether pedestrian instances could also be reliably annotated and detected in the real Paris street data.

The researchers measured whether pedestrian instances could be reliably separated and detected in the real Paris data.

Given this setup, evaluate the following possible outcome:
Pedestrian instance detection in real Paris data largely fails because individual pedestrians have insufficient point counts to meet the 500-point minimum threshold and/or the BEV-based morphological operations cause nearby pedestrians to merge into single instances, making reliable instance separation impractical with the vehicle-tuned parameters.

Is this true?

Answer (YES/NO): YES